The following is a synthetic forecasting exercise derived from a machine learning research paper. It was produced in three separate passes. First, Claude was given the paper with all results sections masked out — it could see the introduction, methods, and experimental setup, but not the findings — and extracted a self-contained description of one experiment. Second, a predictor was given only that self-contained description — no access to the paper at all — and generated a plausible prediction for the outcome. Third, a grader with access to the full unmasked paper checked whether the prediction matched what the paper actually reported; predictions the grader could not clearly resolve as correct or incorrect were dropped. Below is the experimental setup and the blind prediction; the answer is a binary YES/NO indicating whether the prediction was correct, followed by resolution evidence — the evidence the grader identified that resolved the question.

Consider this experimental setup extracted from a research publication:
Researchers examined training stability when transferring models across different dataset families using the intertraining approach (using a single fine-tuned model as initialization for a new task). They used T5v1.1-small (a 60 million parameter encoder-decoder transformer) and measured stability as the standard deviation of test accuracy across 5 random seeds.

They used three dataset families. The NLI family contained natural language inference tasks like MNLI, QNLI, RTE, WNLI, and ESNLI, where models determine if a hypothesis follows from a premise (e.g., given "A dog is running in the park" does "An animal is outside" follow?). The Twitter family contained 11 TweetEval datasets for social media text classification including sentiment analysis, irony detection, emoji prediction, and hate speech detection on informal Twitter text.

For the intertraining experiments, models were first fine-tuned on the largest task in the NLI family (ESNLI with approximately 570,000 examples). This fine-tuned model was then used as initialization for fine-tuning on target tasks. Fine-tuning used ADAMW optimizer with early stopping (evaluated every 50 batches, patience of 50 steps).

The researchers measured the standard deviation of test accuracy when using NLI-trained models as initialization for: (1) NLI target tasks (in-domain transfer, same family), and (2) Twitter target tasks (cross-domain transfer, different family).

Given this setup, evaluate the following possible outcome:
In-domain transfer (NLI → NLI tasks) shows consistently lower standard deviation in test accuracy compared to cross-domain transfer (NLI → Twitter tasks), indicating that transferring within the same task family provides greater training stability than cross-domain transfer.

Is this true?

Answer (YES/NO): YES